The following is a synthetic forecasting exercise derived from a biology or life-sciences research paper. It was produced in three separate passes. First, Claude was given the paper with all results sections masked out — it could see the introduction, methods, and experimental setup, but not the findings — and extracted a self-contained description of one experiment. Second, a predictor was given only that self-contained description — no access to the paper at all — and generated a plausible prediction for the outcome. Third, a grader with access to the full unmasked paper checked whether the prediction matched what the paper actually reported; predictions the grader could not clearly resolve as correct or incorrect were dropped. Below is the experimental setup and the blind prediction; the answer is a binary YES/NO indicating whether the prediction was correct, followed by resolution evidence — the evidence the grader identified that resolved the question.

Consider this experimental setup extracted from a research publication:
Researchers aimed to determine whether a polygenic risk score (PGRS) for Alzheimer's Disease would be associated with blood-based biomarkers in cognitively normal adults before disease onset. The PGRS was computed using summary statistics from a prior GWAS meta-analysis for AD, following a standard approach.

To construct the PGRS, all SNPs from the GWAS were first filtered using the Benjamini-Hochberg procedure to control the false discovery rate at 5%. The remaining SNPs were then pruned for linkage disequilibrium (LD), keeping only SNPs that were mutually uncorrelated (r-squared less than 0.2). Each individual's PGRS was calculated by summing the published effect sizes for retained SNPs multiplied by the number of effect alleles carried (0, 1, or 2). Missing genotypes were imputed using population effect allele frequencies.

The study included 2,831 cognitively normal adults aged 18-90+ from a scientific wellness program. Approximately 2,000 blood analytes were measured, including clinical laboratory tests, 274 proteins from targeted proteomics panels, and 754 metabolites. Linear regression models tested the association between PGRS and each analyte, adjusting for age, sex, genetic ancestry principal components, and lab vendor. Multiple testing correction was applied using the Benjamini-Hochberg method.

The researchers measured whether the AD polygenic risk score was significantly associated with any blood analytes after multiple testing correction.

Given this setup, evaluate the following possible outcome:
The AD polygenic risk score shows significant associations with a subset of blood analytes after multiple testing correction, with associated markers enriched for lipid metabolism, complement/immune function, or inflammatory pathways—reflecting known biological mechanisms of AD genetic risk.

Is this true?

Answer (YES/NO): NO